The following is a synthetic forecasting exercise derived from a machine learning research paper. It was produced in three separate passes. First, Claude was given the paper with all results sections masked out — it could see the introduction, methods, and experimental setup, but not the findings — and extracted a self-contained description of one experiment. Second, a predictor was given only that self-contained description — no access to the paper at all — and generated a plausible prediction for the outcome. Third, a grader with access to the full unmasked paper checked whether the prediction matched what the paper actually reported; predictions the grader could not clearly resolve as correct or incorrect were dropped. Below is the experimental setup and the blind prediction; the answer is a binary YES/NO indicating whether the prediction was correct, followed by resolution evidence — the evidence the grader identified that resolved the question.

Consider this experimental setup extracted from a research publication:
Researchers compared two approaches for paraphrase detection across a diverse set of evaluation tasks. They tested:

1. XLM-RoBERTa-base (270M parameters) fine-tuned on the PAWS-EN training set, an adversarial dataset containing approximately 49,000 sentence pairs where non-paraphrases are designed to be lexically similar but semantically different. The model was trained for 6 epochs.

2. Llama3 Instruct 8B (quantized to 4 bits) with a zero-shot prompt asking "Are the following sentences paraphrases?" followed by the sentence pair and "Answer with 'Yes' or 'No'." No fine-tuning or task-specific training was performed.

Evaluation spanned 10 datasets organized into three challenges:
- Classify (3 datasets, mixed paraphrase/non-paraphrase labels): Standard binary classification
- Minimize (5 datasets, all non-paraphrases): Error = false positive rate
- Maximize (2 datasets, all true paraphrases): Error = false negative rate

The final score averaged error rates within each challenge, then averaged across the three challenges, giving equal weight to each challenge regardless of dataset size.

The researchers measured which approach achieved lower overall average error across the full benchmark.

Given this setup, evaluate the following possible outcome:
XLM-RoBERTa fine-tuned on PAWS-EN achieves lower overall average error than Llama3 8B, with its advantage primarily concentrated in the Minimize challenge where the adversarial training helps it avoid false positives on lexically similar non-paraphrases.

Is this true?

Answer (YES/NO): NO